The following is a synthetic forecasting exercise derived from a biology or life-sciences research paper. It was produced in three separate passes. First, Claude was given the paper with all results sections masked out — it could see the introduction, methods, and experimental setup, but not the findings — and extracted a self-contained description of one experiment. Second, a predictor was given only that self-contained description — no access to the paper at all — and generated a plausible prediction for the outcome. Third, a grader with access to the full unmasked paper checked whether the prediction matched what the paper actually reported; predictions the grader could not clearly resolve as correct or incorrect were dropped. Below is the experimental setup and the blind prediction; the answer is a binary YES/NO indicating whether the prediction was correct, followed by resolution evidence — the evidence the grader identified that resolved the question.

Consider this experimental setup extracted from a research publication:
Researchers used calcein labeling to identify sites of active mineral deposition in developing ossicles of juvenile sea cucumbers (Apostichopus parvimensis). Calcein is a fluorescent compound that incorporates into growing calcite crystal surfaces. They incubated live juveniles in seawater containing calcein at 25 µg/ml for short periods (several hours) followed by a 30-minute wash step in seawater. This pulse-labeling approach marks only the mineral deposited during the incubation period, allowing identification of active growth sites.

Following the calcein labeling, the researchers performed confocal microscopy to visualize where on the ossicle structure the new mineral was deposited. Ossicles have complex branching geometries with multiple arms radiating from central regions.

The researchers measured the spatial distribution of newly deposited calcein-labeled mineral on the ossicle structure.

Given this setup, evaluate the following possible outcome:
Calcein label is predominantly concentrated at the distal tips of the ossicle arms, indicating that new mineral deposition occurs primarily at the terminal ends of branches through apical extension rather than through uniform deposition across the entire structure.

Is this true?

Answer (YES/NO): YES